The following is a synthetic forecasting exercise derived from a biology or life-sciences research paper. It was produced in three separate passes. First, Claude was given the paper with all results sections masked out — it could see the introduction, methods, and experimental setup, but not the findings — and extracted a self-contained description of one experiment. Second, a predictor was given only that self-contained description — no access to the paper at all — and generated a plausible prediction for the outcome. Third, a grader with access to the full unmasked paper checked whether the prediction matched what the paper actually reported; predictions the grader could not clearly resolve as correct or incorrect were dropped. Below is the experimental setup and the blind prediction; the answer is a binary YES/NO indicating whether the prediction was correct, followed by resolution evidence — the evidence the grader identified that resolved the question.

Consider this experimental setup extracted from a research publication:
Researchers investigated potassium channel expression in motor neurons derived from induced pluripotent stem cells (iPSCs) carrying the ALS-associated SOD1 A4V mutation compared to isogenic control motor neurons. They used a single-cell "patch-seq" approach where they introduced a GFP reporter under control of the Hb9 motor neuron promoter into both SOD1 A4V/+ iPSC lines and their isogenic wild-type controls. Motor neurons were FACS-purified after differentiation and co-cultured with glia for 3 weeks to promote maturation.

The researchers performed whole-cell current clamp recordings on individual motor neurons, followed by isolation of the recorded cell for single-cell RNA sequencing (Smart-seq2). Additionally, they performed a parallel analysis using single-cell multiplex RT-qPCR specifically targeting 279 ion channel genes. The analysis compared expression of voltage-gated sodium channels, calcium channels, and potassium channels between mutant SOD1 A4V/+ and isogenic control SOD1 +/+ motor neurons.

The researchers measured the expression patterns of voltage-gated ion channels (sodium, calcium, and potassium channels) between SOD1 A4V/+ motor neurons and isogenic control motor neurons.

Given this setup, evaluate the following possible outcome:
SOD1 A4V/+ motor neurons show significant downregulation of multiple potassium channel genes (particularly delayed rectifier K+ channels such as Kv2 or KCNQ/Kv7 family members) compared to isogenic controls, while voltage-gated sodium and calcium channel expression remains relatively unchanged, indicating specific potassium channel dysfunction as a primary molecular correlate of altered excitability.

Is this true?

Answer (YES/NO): NO